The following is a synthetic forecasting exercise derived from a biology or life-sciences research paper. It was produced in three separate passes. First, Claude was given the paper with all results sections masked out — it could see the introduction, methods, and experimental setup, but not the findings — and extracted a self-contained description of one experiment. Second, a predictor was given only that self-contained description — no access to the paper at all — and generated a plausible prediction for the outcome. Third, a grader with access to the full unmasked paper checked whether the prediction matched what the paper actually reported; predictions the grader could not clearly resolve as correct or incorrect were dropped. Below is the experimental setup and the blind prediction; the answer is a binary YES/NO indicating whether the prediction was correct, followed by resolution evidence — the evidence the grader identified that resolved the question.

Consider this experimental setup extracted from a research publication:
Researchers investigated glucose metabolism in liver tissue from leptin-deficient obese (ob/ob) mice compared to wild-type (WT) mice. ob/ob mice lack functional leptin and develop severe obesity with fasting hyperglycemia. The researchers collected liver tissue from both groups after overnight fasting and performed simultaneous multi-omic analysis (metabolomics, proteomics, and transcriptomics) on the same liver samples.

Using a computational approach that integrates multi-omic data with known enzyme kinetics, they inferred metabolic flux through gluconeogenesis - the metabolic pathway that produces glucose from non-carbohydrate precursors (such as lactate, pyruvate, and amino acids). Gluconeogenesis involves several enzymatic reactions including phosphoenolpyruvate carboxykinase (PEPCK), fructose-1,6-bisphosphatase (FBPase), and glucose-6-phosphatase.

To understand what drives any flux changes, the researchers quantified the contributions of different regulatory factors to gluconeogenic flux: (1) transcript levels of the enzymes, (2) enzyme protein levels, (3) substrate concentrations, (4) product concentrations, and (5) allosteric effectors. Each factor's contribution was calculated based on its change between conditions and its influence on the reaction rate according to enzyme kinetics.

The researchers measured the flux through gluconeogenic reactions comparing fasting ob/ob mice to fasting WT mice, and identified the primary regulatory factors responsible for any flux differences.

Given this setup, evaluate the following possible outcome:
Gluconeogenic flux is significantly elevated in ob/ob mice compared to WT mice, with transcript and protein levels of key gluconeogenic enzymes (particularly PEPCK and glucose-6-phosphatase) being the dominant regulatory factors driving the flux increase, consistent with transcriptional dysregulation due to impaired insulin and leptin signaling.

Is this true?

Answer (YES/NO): NO